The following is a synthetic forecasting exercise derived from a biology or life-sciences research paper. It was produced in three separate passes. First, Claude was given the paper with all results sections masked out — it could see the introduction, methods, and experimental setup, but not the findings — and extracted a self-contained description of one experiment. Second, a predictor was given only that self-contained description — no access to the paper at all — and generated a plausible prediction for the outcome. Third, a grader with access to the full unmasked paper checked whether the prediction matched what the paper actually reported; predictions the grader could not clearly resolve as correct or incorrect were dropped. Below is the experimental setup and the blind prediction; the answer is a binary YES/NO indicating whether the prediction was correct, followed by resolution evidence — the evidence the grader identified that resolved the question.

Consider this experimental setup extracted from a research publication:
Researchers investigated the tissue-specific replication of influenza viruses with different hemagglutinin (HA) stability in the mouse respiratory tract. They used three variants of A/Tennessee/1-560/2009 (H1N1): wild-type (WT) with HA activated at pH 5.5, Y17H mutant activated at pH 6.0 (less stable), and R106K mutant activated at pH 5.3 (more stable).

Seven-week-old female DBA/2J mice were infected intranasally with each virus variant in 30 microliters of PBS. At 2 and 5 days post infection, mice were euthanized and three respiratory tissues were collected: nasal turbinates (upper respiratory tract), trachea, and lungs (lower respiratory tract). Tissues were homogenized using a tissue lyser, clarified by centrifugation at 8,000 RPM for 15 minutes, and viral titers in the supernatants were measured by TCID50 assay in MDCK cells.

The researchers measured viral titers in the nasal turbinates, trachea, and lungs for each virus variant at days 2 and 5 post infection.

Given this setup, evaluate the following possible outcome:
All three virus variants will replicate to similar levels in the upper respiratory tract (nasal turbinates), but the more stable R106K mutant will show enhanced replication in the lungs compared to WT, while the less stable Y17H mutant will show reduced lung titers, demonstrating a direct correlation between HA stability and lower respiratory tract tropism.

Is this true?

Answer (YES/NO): NO